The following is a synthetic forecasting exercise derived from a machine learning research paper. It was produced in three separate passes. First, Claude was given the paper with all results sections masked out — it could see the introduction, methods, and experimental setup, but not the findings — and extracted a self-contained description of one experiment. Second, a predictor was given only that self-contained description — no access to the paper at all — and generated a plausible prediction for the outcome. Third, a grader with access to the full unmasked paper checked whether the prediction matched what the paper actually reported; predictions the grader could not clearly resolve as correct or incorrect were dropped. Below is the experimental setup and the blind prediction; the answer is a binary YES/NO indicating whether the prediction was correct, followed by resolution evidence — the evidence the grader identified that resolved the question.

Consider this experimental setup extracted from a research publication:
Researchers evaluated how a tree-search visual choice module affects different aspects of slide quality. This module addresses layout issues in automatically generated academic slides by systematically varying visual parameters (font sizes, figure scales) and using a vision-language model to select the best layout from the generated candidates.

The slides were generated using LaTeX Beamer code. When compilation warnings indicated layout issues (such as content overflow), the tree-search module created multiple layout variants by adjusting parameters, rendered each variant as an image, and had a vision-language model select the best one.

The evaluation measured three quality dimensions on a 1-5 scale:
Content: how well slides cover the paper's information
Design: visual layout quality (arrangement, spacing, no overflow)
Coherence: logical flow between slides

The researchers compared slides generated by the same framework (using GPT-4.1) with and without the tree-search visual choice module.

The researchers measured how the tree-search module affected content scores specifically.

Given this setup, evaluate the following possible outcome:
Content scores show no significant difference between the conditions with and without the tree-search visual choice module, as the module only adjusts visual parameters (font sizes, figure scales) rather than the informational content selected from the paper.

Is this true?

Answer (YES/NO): YES